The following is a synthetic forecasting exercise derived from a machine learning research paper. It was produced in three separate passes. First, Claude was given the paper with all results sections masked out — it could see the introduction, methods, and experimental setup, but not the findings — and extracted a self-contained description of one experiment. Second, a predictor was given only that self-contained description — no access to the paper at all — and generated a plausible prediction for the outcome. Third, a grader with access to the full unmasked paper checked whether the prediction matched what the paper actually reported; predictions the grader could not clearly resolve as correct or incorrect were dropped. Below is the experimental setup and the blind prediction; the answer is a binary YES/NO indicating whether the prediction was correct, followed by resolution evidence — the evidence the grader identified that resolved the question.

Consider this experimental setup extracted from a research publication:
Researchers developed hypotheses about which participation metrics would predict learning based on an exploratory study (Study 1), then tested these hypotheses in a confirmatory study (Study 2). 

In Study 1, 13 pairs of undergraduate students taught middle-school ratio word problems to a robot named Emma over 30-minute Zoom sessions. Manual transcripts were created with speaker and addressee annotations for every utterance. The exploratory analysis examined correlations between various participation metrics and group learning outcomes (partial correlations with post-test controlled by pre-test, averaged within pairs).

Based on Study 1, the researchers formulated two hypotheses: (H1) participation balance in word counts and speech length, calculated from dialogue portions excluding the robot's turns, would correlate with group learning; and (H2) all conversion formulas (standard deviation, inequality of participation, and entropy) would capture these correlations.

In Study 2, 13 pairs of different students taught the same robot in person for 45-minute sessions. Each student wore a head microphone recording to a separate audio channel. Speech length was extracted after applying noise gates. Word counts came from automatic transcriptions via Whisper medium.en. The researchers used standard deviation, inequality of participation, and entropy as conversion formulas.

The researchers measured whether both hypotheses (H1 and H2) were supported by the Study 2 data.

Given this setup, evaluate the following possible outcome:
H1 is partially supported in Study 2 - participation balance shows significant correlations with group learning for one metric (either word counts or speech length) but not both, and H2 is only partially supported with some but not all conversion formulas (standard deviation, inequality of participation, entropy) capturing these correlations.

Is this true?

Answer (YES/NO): YES